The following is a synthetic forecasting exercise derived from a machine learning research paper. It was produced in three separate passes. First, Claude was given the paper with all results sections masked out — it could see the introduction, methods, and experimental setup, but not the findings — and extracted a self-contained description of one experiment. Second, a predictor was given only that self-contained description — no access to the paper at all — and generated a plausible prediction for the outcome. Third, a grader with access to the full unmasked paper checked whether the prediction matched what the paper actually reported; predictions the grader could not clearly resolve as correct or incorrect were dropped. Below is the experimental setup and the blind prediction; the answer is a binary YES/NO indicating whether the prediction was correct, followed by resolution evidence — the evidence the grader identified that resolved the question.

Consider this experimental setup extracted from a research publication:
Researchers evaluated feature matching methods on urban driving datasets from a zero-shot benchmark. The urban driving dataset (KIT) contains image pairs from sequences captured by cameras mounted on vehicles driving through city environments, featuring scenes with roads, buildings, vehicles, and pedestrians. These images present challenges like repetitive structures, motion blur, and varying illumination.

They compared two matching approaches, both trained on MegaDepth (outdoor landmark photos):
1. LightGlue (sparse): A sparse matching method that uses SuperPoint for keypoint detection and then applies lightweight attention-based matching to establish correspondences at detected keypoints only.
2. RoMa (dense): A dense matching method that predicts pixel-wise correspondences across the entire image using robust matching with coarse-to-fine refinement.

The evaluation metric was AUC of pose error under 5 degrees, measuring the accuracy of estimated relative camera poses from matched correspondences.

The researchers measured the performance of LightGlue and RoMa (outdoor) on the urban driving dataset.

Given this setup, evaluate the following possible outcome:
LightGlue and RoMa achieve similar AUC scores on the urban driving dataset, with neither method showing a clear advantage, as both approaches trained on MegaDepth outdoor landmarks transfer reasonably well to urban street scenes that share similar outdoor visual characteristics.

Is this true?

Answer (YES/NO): NO